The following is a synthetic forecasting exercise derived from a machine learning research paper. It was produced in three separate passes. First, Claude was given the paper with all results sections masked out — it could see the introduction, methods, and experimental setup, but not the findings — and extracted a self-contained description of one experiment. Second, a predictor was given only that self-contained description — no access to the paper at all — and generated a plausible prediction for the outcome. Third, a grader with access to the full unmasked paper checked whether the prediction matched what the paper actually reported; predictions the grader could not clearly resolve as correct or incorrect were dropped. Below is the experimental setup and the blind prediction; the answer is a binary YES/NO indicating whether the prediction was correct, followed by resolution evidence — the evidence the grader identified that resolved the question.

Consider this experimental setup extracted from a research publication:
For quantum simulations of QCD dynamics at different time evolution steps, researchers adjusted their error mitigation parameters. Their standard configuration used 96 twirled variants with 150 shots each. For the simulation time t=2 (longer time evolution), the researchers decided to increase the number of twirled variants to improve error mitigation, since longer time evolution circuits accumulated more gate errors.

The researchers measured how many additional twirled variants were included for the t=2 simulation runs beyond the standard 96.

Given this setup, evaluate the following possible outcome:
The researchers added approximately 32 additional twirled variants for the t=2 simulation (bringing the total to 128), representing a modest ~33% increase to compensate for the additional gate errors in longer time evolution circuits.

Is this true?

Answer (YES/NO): NO